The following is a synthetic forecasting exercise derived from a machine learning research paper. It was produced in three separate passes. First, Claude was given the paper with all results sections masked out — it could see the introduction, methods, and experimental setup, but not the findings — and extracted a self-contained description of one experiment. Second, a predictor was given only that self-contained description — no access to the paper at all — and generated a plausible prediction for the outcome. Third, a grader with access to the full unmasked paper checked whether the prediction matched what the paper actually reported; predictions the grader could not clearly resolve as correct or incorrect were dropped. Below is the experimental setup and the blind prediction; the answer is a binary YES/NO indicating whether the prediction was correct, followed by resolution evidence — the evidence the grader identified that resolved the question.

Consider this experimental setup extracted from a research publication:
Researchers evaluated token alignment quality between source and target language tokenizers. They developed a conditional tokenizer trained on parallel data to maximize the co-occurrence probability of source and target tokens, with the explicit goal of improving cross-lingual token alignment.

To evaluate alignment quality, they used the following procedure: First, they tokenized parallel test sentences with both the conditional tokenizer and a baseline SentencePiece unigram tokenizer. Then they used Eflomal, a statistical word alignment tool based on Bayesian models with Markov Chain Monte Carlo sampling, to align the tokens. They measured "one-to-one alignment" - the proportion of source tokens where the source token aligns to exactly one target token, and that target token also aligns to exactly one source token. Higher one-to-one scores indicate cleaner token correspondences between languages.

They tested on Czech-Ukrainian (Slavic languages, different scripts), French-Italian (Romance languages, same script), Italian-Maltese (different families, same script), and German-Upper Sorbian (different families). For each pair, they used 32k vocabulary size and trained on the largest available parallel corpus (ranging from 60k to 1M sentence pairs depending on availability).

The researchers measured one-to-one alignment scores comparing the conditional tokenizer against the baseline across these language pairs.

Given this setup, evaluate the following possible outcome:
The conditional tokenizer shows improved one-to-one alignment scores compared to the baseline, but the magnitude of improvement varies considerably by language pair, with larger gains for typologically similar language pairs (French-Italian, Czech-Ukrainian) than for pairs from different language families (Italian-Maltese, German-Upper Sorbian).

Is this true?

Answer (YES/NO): NO